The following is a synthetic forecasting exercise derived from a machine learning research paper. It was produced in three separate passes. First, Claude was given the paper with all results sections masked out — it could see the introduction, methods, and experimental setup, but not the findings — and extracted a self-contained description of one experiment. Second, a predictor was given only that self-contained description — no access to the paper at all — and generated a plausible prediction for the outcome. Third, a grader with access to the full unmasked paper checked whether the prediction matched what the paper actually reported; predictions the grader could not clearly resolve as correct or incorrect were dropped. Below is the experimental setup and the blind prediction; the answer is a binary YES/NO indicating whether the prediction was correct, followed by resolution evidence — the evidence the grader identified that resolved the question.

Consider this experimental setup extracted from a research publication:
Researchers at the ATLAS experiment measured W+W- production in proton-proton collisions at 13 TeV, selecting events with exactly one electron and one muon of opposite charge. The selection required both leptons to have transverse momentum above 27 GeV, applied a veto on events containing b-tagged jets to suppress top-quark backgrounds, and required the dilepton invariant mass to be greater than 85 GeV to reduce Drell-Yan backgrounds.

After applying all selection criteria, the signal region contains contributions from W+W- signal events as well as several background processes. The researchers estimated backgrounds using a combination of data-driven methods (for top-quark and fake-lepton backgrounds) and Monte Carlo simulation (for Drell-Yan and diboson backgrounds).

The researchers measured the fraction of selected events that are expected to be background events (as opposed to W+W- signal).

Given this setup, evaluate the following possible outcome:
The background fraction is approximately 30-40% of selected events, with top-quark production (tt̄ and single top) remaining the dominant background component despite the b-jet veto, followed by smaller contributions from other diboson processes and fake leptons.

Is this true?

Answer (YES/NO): NO